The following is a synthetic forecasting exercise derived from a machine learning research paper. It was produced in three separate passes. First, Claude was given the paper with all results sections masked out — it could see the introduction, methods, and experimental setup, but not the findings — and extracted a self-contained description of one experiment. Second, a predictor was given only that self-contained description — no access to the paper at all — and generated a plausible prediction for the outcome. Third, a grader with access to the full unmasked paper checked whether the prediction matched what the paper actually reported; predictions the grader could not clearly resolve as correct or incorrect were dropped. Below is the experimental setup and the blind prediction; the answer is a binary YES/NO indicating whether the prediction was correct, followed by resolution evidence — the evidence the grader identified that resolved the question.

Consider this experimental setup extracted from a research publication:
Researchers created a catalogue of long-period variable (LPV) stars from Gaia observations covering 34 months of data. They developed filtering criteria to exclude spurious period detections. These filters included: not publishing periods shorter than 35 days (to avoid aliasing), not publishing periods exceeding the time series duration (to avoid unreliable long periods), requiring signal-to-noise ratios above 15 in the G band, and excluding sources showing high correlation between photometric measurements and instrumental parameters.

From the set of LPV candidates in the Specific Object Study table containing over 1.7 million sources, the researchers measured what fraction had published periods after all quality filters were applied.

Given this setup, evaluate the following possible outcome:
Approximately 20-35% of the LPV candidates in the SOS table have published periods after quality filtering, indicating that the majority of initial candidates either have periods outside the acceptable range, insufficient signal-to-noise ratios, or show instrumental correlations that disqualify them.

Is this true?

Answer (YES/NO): YES